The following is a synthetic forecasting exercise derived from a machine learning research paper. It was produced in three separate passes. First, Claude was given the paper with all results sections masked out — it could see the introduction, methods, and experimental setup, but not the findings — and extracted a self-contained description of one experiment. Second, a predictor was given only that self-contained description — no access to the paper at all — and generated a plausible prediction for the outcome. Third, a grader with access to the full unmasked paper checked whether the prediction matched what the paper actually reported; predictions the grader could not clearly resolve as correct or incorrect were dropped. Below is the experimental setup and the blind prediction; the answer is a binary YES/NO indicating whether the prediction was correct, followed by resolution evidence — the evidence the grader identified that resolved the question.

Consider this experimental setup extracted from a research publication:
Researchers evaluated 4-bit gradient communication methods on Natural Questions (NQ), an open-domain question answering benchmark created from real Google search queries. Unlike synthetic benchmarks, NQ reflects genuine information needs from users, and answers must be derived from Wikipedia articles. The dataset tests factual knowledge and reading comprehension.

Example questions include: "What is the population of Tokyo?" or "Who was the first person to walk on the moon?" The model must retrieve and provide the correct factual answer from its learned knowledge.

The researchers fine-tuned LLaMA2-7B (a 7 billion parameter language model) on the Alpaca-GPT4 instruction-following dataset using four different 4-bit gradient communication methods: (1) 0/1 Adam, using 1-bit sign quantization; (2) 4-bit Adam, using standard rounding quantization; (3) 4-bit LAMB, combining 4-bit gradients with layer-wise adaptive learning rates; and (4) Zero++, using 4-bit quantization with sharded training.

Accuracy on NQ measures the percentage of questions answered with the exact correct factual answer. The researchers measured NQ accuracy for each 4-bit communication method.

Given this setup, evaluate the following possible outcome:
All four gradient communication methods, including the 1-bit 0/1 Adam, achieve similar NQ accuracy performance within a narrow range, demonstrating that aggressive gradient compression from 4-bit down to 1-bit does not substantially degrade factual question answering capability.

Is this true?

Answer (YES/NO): YES